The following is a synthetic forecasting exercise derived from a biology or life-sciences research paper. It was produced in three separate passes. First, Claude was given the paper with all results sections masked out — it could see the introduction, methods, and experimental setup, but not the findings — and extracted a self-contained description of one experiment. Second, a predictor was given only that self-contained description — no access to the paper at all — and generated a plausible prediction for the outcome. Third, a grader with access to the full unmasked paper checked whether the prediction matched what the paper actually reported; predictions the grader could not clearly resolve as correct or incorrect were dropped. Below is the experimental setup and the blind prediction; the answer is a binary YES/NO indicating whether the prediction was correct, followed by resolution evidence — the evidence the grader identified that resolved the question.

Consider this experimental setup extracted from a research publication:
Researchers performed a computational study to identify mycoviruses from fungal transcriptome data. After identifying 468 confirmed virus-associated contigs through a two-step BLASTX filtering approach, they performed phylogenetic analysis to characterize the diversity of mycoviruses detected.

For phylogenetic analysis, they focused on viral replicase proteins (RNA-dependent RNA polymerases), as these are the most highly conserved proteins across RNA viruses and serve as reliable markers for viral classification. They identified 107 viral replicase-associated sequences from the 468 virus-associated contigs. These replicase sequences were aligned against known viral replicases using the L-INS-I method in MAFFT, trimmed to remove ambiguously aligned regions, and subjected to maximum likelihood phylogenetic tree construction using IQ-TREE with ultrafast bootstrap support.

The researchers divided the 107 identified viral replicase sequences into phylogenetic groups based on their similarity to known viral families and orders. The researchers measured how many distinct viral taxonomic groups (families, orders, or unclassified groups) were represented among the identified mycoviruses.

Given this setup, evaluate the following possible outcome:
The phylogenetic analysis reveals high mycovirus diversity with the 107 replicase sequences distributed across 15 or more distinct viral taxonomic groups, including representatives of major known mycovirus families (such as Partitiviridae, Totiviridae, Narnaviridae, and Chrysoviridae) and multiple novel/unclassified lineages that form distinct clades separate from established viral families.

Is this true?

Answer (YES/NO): NO